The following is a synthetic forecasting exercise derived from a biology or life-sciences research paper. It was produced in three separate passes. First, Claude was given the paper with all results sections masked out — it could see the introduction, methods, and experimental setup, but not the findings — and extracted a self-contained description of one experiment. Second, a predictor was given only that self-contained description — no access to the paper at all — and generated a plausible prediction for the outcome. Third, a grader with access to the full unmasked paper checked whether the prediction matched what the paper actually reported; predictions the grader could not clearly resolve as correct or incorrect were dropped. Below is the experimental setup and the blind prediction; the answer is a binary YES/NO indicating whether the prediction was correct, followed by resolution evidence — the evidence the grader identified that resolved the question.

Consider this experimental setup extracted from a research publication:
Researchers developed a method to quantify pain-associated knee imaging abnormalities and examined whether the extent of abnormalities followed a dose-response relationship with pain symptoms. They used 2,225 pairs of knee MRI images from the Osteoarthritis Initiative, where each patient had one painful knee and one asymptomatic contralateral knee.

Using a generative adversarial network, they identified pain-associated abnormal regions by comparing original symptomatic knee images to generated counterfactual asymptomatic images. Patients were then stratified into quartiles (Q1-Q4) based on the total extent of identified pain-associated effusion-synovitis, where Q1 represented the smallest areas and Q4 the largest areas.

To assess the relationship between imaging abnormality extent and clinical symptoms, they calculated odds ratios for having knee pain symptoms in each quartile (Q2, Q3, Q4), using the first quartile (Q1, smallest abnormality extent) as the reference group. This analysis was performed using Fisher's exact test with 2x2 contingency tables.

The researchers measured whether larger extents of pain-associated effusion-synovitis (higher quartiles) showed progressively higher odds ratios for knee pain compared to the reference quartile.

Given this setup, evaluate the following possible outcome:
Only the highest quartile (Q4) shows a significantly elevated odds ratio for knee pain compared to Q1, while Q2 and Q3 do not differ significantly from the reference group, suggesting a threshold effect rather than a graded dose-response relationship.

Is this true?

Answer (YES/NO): NO